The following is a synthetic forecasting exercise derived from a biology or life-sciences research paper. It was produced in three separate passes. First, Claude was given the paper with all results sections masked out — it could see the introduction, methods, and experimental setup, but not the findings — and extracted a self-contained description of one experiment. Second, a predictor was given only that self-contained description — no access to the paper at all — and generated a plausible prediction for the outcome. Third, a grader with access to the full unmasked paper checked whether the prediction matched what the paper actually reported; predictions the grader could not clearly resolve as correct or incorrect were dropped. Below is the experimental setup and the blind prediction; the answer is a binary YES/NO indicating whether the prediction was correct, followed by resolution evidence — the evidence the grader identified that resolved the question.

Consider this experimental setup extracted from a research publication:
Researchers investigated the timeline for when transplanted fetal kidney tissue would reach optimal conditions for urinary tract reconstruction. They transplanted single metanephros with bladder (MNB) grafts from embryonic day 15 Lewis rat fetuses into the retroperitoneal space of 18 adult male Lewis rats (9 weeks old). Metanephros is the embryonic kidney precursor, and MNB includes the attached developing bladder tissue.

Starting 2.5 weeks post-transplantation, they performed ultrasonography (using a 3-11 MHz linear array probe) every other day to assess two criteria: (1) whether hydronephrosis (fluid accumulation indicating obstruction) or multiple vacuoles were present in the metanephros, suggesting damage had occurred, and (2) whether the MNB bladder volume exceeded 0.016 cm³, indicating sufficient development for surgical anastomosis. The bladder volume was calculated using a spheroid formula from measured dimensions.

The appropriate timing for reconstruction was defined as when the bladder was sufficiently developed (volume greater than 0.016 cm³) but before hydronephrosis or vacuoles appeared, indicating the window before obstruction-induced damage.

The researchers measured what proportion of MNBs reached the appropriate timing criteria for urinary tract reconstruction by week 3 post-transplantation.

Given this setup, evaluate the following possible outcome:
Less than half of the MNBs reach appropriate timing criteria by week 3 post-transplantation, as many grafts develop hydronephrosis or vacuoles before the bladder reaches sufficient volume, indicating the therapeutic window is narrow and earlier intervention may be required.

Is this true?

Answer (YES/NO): NO